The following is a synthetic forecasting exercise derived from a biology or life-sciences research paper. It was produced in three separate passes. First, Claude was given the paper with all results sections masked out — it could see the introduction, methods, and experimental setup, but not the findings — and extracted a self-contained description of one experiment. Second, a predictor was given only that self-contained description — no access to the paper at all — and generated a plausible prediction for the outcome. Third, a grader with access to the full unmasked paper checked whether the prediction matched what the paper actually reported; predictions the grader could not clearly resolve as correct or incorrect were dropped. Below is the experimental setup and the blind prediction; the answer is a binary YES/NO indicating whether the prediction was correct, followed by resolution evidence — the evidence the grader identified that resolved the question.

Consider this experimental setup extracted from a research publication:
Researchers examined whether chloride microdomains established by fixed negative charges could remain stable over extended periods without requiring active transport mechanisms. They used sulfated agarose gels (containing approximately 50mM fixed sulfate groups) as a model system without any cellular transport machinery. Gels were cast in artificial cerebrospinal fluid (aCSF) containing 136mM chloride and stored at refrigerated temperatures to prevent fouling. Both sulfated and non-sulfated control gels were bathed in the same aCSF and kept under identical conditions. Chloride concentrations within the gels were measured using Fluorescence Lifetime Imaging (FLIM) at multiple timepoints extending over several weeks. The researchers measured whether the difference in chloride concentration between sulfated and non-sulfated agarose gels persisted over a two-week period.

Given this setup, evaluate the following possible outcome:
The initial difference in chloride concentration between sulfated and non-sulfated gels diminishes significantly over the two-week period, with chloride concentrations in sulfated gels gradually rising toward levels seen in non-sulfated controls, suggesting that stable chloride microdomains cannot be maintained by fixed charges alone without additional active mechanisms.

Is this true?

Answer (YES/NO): NO